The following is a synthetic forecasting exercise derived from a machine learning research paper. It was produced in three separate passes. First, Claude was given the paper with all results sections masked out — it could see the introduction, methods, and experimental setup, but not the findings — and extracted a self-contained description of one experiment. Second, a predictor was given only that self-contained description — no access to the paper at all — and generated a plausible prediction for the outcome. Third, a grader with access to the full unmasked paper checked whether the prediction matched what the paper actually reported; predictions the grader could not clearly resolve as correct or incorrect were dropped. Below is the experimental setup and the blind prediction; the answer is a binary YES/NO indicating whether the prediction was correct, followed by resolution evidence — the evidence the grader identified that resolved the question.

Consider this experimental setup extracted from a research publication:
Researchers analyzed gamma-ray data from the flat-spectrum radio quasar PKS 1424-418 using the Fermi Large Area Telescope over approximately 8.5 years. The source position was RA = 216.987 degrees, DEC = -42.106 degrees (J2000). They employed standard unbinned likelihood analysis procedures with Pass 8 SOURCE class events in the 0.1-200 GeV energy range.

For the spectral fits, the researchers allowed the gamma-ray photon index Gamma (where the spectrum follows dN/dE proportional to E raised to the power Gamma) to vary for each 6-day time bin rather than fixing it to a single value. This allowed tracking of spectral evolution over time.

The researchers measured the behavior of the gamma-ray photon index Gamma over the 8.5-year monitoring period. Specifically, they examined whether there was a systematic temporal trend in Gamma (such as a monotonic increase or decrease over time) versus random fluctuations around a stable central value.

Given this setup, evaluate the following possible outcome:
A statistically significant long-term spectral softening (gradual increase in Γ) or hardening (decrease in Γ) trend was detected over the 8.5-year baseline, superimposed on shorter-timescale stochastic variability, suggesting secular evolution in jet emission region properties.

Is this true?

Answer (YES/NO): NO